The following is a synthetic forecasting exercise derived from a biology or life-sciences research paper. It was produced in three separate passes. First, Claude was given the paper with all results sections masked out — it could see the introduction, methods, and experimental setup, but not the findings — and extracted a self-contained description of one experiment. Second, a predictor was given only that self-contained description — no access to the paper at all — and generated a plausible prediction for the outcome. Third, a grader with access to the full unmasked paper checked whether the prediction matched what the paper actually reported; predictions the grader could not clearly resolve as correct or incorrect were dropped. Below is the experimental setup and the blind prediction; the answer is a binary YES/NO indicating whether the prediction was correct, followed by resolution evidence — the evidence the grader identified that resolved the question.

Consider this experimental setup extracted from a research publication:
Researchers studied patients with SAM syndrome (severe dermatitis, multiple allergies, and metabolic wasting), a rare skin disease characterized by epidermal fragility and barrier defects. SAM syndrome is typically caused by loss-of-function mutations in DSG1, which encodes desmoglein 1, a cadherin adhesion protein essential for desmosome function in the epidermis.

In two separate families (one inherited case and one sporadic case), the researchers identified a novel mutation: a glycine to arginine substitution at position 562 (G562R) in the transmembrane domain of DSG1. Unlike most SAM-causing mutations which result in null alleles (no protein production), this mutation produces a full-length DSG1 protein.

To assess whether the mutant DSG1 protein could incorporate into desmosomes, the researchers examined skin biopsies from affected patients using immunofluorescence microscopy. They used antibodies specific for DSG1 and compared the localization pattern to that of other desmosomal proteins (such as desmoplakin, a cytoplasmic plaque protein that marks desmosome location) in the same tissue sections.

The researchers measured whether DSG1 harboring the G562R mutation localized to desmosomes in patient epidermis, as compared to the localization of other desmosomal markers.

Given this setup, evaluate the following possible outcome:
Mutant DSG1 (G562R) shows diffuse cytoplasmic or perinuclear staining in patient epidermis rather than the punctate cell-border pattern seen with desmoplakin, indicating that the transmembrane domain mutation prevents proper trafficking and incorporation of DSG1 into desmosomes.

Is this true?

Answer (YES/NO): NO